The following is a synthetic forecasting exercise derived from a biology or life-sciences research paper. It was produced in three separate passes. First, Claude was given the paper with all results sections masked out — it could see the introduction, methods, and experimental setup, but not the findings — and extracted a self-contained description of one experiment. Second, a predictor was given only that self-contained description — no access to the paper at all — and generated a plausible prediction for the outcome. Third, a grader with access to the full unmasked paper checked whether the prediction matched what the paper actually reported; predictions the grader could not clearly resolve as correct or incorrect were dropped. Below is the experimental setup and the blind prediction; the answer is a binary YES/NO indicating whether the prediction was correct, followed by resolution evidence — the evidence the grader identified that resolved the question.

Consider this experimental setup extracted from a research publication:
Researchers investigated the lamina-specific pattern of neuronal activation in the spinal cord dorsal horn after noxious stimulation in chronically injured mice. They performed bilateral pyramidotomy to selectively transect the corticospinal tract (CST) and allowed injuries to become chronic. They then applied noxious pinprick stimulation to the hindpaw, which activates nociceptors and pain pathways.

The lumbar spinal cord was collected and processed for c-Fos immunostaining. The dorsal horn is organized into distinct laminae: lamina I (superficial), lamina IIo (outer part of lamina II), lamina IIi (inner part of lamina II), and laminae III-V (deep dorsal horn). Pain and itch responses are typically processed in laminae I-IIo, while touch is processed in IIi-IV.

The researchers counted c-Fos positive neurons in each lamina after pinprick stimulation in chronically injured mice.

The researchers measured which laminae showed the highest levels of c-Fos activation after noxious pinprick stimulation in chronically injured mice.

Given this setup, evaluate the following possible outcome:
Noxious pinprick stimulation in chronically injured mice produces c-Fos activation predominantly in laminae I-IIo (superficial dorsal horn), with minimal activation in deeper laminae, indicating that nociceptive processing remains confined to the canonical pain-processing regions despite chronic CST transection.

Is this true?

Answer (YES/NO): NO